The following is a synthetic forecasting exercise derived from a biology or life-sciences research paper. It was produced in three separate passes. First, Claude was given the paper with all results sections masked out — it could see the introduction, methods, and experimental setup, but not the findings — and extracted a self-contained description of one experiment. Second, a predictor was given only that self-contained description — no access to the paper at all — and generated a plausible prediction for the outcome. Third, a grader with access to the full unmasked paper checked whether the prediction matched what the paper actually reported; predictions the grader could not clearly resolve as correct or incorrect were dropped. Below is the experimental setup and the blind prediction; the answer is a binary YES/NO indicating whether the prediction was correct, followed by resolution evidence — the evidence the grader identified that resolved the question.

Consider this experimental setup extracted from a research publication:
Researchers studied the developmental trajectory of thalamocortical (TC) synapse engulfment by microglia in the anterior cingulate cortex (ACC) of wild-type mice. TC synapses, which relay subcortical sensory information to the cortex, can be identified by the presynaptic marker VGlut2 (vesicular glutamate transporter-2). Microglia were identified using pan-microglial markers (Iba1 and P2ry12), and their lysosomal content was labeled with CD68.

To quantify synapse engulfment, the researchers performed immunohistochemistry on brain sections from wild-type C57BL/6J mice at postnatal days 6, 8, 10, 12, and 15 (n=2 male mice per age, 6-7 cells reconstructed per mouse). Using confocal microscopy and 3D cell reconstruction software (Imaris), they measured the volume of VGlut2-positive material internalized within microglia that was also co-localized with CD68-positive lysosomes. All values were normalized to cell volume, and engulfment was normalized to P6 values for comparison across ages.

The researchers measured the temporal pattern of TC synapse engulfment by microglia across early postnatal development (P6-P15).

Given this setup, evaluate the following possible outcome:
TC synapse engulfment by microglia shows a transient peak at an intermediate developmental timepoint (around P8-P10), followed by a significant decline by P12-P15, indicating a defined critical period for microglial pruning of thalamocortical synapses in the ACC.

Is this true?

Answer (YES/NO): YES